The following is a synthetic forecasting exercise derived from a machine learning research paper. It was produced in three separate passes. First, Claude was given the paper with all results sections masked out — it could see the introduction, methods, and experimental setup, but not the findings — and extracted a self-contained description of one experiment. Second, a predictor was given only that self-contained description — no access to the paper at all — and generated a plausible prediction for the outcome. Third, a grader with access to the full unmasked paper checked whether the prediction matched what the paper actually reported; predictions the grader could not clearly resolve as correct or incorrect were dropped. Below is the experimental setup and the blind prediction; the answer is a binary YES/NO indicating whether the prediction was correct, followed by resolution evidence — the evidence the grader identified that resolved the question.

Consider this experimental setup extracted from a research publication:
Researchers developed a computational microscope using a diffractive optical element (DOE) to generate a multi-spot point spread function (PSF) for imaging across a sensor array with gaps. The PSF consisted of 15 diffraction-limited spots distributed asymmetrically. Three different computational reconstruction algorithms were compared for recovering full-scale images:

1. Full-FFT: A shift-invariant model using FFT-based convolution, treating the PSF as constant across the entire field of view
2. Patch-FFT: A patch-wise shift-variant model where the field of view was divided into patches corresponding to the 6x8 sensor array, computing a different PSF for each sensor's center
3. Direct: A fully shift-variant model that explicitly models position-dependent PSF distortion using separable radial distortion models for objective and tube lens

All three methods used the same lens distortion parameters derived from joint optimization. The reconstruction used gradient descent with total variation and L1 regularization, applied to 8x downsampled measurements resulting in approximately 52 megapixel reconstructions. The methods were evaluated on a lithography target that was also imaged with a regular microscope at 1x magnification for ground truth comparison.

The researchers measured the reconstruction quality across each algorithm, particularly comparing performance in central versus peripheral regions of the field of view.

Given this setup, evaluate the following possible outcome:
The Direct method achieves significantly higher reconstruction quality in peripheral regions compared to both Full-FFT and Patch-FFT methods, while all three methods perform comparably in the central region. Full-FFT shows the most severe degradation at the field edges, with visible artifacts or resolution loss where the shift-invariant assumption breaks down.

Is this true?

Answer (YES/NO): YES